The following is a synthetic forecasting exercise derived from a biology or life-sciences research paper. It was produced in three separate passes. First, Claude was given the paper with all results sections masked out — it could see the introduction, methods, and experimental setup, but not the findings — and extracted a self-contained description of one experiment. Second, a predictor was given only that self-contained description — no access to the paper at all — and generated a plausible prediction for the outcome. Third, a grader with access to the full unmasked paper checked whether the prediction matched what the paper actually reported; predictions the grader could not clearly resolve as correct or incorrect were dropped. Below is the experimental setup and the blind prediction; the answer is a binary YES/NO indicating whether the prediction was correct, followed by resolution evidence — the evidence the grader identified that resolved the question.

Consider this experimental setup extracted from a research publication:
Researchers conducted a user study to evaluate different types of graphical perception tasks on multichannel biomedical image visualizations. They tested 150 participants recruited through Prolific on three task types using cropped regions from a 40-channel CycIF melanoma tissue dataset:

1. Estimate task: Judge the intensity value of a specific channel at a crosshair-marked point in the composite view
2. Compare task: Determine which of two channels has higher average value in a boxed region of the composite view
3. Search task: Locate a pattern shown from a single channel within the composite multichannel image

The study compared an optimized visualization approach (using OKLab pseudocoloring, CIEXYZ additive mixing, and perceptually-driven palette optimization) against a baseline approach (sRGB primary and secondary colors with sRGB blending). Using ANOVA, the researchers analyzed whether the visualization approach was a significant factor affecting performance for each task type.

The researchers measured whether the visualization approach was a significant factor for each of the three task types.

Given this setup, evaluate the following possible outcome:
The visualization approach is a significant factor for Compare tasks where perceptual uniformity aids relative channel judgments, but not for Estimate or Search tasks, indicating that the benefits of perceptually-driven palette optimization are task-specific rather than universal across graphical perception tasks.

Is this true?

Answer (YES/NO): NO